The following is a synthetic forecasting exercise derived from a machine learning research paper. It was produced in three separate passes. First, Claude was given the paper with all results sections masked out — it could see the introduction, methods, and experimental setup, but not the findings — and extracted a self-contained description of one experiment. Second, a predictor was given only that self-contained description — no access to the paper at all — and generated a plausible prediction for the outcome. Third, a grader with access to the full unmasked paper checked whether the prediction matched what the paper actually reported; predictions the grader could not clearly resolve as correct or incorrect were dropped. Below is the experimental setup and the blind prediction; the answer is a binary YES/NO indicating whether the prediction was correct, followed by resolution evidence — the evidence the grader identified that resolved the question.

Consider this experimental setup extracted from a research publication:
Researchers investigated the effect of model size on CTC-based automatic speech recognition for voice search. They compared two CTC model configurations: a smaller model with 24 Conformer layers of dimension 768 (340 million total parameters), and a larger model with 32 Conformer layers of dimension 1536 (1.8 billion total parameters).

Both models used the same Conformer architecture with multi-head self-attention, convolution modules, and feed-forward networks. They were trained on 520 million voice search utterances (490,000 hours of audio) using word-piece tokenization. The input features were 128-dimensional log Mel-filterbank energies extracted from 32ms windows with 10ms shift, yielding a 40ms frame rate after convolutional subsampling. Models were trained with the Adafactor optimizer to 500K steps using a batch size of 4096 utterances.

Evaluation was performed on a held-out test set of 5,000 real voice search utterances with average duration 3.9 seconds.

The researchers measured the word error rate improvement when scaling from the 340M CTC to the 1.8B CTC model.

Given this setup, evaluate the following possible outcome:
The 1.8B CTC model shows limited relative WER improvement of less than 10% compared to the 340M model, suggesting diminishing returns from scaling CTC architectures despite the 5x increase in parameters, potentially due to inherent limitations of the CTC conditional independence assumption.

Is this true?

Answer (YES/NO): YES